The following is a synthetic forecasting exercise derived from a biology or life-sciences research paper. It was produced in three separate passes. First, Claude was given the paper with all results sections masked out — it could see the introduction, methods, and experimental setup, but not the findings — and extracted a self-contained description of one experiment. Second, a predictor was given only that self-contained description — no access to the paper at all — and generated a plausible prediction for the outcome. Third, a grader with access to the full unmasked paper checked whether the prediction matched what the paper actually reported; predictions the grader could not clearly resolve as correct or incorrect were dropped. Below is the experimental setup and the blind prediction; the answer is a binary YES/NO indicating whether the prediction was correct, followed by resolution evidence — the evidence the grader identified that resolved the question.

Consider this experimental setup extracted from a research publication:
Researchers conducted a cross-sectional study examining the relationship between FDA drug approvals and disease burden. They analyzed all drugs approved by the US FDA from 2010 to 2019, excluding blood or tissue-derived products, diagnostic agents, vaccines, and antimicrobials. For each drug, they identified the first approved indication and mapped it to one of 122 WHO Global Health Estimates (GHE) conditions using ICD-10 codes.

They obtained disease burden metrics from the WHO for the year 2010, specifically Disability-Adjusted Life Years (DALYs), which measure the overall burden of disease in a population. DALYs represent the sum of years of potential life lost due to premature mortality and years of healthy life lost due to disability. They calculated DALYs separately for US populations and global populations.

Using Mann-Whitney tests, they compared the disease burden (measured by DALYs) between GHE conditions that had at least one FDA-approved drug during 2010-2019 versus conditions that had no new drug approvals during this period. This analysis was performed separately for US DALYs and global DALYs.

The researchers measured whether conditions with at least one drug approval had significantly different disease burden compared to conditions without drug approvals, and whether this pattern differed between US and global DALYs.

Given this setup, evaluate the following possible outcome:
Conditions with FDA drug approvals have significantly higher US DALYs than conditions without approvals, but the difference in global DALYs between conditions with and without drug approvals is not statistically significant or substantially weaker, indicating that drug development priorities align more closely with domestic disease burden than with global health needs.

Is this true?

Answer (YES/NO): YES